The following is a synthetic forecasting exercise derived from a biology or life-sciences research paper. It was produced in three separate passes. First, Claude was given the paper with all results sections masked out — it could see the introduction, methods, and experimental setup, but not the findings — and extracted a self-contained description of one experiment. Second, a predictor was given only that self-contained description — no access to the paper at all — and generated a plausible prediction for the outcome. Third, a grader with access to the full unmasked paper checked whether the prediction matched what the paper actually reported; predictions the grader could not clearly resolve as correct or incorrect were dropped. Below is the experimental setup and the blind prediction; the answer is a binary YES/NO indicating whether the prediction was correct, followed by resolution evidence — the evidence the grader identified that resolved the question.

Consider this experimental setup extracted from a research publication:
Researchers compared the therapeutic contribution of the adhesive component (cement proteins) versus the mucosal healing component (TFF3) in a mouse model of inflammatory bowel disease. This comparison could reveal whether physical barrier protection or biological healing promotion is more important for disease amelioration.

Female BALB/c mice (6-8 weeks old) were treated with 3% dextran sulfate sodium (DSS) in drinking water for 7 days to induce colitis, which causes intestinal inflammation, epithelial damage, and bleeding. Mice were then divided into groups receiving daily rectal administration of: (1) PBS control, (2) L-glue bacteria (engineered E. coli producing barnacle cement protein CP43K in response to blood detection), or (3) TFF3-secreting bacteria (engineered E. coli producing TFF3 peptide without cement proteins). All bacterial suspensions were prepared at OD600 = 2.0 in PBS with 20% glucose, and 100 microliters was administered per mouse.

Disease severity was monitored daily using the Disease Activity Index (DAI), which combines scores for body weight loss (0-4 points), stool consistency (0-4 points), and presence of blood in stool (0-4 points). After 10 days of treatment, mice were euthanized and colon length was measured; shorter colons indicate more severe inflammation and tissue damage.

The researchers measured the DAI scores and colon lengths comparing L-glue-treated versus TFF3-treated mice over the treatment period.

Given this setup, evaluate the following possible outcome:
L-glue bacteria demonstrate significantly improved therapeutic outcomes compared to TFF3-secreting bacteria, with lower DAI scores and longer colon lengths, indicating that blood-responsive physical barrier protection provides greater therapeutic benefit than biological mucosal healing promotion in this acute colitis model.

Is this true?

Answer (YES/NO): YES